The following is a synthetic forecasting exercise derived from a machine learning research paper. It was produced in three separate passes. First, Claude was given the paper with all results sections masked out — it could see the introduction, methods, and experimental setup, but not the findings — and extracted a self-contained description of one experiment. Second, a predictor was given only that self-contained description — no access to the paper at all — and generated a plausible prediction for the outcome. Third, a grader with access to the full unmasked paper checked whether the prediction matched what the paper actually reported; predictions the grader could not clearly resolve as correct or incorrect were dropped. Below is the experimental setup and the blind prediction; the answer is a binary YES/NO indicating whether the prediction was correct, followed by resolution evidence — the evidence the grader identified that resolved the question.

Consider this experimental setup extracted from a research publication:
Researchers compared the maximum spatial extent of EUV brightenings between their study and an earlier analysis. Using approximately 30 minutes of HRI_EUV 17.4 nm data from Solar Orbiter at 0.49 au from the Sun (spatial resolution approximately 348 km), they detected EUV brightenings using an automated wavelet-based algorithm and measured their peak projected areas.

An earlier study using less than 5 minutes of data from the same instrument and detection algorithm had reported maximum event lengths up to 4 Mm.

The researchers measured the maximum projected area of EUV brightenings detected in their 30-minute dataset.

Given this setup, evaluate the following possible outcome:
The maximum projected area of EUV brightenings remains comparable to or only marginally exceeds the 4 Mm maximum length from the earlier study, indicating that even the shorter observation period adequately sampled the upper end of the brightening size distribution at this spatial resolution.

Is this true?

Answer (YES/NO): NO